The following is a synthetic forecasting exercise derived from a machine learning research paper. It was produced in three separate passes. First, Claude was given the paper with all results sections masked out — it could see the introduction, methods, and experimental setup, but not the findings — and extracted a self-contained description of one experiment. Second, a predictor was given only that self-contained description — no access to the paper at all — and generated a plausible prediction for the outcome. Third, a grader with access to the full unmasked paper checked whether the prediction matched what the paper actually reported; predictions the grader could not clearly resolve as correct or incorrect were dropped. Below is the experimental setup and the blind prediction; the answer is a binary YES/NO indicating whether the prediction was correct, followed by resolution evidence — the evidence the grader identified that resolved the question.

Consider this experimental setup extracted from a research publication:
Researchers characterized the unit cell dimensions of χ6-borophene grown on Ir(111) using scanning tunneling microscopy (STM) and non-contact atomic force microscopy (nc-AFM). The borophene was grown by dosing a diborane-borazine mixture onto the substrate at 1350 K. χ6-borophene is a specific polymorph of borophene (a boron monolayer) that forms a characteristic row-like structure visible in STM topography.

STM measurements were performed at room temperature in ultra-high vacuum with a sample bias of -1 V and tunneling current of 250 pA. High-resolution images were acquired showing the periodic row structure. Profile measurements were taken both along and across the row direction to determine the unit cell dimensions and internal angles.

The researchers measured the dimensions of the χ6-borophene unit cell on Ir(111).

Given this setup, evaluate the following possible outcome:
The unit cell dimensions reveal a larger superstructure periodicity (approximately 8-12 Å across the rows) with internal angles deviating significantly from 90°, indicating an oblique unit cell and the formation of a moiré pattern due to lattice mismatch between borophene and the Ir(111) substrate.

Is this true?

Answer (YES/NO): NO